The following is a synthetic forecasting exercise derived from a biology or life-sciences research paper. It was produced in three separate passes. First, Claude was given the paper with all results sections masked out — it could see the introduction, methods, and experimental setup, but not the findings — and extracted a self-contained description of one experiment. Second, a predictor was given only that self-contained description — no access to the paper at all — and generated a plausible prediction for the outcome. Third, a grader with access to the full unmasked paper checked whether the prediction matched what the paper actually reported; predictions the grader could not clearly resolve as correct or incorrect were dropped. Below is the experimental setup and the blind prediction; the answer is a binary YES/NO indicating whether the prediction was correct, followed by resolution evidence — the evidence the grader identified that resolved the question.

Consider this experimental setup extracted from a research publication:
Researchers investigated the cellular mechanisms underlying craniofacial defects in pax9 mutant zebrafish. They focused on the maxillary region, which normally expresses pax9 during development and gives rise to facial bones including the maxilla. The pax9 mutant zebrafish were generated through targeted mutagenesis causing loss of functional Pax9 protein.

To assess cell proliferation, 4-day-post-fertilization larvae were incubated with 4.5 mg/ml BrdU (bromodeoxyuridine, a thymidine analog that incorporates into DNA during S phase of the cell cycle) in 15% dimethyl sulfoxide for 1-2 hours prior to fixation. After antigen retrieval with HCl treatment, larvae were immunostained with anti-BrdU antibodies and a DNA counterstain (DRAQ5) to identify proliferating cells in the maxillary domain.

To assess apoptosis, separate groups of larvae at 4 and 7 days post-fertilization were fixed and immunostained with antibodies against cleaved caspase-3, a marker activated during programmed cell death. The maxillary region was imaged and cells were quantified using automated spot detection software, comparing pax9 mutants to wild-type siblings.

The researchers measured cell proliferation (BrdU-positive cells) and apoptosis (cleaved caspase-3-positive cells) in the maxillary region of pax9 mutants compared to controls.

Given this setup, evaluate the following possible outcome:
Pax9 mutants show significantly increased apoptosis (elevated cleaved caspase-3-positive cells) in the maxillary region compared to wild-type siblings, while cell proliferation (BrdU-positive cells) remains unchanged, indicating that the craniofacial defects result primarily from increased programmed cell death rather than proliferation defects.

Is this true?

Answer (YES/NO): NO